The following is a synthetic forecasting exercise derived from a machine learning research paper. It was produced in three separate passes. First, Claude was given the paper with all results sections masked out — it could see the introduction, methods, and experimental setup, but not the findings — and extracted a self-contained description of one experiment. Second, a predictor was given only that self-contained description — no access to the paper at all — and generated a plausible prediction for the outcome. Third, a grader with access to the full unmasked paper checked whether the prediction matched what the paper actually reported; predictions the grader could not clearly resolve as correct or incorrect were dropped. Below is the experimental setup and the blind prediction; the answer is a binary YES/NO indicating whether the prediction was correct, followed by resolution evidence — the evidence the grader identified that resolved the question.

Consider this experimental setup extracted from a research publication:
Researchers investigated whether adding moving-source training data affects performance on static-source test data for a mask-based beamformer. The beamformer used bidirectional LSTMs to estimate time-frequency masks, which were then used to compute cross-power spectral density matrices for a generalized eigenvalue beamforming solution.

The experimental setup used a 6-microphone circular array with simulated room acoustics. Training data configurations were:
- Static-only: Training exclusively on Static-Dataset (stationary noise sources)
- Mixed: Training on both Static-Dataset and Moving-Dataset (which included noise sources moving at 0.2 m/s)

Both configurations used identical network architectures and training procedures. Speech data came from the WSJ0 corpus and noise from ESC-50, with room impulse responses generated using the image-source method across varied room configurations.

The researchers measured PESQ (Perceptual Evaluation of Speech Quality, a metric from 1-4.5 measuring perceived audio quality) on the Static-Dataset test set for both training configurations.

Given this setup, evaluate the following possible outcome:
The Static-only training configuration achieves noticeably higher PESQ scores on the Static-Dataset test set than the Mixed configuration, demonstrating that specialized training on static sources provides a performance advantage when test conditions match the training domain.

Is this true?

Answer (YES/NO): YES